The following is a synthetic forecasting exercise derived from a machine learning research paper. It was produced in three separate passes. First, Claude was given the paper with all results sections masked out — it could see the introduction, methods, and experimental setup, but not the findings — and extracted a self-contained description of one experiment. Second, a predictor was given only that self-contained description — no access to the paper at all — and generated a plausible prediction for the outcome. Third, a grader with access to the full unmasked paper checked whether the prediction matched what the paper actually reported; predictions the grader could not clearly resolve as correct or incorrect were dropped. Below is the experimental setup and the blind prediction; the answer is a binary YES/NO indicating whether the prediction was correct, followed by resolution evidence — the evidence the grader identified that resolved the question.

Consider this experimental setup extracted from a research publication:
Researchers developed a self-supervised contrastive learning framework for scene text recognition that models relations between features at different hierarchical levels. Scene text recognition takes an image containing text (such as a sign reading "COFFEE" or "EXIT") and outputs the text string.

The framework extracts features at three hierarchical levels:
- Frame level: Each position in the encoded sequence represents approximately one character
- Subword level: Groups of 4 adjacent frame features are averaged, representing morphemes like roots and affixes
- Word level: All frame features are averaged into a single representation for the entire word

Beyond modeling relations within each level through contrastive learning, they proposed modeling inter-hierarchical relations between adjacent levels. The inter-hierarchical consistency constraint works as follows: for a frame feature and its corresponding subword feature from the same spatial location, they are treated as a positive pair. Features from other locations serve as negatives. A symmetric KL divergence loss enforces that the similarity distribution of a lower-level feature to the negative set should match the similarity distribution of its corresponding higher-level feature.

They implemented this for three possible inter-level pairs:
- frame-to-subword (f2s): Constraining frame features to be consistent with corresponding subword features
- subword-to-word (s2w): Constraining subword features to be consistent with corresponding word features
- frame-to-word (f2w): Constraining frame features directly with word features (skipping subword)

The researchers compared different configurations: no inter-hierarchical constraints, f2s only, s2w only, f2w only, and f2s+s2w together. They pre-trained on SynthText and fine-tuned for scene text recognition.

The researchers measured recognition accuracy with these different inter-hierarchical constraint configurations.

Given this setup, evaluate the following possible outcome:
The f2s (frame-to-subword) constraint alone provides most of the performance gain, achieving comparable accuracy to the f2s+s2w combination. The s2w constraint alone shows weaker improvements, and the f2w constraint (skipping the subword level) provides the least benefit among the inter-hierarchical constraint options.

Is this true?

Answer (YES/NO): NO